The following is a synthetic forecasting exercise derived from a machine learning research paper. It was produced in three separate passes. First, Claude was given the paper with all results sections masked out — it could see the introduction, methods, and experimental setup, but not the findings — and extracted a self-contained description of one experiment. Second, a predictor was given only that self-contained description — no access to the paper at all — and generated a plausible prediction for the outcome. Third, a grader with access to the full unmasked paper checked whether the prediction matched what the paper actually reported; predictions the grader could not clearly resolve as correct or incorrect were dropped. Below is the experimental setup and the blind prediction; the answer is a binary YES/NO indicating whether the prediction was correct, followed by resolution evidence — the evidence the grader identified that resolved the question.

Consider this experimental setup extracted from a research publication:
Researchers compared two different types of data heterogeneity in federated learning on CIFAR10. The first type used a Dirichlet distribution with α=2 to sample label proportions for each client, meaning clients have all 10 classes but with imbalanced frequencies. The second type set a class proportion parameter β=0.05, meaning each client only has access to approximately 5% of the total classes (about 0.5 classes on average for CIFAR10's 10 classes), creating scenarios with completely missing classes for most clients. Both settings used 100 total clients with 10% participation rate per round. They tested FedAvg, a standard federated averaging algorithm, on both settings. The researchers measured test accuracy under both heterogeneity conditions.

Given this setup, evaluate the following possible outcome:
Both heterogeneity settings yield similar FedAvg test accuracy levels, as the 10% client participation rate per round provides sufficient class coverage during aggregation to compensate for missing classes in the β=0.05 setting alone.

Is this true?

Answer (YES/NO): NO